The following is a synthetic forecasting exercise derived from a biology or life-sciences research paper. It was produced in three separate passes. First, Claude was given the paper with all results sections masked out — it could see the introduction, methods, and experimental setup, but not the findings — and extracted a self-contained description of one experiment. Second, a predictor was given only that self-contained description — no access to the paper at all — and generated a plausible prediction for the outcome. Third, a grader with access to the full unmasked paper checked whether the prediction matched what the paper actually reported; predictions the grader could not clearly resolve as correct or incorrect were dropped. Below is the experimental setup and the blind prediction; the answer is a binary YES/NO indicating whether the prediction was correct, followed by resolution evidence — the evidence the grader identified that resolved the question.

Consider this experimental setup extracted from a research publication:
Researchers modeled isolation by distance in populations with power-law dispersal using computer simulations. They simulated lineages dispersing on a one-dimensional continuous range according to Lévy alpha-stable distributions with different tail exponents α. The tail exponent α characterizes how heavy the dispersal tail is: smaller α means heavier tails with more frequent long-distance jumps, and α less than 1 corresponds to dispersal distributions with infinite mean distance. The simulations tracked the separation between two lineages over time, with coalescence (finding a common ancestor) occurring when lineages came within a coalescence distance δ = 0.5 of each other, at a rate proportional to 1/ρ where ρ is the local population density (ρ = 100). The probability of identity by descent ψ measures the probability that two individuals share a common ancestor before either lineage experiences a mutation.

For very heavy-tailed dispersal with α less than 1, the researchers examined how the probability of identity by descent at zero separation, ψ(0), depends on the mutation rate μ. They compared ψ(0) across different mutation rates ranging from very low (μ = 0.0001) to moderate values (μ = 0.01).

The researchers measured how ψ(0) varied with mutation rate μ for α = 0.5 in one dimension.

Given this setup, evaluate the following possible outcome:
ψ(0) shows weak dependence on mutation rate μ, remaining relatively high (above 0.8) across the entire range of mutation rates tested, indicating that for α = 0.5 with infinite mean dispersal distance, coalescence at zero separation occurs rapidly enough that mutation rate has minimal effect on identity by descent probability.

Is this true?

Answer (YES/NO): NO